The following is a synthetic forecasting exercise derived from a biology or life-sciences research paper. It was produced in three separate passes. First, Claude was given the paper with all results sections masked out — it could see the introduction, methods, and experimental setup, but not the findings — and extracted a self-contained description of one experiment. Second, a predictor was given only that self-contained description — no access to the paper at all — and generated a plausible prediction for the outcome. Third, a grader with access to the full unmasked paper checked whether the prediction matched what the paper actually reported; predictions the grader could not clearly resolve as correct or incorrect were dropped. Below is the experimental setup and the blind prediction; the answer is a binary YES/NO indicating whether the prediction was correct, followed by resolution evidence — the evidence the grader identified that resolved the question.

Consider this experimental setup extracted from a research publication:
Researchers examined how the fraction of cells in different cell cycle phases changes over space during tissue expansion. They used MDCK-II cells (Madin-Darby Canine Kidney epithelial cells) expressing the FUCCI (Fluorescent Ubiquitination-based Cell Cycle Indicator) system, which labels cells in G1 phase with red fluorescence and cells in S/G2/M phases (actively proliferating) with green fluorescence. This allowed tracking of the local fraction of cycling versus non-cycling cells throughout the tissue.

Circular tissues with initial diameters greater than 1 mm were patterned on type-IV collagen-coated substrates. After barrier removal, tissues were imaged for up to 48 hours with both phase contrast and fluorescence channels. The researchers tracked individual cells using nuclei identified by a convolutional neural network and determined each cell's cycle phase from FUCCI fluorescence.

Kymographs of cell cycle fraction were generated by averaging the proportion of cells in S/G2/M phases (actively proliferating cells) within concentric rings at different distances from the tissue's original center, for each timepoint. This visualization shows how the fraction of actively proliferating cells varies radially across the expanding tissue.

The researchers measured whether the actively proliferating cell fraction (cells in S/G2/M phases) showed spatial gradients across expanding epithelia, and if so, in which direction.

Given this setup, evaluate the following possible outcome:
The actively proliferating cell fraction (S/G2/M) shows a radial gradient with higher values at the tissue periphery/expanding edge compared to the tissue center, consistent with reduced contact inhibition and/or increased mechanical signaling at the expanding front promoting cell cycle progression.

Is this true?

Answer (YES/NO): YES